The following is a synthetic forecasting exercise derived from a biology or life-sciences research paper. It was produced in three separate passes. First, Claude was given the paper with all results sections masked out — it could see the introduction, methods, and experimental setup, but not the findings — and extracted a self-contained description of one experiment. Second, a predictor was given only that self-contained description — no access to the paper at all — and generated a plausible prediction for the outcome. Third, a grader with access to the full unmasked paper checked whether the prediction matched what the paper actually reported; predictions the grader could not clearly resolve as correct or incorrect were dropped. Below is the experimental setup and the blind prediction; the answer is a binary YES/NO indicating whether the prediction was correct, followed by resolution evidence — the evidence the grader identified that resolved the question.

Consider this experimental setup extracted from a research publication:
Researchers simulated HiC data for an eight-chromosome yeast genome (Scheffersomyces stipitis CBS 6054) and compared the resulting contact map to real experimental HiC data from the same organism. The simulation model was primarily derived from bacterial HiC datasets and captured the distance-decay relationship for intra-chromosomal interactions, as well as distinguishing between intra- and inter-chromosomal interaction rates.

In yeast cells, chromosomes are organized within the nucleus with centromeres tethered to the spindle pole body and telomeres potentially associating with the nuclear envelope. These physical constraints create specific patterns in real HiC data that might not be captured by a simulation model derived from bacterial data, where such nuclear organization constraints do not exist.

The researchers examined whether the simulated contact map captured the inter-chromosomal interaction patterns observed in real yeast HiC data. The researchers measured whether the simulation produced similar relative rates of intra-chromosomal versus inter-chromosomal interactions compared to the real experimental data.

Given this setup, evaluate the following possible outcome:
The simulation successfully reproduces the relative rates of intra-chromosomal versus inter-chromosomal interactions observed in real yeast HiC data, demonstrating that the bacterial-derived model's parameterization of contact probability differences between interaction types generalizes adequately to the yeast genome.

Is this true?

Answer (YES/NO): NO